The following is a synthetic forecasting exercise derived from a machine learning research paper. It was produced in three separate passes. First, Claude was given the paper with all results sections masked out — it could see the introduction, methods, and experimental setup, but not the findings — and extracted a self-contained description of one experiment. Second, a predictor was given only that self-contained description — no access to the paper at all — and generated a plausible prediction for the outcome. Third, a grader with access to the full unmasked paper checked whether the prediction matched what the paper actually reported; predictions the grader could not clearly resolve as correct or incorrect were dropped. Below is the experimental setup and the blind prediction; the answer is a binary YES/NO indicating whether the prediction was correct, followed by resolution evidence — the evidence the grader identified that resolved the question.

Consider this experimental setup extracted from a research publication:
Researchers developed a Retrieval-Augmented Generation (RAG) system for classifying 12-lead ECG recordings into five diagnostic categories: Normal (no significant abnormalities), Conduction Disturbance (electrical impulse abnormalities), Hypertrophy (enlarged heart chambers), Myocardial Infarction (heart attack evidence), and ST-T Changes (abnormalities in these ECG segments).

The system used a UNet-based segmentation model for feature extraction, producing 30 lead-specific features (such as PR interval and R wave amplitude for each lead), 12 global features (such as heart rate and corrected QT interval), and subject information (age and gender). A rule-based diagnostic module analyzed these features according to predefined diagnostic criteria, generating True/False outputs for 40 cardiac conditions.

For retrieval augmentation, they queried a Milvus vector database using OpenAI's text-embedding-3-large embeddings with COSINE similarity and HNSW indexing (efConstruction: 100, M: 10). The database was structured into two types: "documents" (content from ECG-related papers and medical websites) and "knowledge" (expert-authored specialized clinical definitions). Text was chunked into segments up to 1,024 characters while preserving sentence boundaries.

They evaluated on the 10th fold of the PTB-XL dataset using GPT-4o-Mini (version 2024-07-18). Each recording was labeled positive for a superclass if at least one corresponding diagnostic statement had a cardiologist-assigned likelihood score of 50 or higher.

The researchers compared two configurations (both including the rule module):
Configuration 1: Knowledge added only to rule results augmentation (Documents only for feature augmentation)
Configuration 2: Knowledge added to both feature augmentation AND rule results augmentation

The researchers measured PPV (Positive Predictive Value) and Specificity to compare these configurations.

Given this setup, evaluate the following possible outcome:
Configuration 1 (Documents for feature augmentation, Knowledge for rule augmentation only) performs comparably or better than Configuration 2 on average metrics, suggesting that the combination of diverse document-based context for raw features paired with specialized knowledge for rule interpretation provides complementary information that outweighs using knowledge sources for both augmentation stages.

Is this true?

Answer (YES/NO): YES